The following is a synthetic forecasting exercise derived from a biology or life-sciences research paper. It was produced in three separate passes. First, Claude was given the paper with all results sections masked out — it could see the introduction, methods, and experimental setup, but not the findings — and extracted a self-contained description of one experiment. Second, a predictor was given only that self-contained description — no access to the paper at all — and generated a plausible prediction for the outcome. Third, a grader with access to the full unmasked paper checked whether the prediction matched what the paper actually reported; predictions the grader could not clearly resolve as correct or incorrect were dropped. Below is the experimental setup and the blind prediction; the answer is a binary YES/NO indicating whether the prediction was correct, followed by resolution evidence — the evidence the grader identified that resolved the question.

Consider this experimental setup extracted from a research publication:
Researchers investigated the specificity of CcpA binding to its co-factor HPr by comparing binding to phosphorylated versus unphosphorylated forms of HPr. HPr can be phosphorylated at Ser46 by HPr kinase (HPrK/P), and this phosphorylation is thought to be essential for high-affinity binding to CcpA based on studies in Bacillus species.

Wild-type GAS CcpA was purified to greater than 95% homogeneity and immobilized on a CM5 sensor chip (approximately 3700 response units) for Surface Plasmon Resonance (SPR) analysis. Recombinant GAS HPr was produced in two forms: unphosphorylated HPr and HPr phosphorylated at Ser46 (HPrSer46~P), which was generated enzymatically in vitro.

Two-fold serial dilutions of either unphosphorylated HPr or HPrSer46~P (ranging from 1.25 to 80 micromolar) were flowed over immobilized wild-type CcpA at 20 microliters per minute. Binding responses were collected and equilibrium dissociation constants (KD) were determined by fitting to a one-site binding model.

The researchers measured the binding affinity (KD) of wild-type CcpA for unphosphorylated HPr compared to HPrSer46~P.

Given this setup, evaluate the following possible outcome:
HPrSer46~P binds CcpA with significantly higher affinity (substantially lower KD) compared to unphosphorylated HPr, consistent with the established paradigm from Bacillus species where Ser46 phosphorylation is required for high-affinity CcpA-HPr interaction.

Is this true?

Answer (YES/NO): YES